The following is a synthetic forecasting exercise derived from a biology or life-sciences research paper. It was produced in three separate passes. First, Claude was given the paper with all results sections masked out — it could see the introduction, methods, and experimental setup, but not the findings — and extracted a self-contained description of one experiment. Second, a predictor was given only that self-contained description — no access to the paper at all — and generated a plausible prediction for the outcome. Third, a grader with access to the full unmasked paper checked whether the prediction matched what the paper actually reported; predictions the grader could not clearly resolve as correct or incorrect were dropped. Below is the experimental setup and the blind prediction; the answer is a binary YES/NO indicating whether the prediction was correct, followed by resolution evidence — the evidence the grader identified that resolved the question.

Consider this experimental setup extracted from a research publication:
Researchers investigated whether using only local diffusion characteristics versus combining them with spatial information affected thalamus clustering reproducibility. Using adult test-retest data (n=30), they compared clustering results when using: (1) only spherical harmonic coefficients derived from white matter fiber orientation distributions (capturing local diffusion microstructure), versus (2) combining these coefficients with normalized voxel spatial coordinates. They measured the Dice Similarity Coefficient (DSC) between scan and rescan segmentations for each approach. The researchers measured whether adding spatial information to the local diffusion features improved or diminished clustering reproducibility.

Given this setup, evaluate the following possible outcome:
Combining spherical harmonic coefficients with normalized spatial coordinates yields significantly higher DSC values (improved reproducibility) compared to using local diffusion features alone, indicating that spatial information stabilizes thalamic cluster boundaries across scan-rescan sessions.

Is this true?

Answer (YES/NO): YES